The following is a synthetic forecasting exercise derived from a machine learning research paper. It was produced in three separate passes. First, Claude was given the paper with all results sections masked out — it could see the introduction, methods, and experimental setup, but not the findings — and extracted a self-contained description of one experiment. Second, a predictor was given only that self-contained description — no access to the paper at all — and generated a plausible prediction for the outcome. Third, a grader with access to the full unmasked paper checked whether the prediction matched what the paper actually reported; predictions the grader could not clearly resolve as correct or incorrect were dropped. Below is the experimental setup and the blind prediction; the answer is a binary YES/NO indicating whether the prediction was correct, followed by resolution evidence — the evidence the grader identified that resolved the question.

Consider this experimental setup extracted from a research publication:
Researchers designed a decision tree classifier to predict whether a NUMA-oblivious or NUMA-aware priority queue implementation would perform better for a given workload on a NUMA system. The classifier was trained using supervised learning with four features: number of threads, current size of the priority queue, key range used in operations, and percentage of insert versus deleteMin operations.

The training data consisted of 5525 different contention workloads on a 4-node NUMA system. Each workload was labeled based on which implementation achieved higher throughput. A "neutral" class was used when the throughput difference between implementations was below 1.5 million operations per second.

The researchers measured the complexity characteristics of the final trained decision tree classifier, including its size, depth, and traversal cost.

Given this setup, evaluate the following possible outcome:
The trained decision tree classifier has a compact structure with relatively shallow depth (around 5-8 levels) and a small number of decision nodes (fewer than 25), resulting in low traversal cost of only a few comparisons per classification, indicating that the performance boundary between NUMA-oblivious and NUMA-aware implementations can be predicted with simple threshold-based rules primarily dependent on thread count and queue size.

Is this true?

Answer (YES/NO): NO